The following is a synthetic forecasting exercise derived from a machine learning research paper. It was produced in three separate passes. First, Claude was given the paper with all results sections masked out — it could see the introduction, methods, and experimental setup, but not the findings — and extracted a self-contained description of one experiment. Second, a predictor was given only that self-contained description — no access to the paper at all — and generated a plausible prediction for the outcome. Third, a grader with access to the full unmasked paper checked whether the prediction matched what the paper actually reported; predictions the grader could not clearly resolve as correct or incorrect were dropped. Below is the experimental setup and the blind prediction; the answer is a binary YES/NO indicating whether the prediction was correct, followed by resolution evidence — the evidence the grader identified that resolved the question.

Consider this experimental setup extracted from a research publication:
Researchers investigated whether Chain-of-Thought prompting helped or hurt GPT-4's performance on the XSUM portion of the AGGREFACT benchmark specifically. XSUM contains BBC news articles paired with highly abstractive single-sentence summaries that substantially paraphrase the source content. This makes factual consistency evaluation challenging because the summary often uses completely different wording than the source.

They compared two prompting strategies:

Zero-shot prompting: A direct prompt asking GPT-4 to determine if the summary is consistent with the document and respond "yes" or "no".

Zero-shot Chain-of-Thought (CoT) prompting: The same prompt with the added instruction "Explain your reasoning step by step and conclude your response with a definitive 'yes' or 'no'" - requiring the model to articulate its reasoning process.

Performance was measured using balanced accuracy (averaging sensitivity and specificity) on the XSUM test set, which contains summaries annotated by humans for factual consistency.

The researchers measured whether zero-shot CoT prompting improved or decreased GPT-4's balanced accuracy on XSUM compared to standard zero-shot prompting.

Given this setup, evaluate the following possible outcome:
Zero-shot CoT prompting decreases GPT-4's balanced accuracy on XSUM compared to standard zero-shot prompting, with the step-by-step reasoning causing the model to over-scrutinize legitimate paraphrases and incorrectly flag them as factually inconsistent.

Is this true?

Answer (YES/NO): NO